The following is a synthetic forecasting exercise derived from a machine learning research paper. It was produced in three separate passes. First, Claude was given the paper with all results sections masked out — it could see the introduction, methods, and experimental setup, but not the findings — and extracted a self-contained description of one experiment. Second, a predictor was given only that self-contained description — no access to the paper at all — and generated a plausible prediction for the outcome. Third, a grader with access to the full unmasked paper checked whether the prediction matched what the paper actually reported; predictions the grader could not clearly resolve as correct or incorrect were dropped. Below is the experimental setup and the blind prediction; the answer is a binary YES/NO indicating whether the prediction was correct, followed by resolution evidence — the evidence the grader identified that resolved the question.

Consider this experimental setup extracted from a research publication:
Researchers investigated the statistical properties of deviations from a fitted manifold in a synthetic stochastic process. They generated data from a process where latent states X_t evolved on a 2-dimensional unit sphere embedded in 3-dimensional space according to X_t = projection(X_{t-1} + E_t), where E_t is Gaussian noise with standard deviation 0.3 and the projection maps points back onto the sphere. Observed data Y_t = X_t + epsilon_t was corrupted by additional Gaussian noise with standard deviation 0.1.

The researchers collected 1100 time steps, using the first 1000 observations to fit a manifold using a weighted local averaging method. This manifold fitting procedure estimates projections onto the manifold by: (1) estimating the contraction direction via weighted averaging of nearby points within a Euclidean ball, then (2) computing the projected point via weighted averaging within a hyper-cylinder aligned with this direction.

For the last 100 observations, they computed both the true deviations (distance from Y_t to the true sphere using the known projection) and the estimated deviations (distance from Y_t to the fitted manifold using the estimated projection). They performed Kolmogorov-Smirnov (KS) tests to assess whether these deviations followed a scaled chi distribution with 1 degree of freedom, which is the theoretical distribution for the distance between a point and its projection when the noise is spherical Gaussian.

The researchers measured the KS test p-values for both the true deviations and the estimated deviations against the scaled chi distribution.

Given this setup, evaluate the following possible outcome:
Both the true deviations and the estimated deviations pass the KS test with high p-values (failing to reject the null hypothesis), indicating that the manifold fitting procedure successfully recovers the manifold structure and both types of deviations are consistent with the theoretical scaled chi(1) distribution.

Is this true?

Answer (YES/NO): NO